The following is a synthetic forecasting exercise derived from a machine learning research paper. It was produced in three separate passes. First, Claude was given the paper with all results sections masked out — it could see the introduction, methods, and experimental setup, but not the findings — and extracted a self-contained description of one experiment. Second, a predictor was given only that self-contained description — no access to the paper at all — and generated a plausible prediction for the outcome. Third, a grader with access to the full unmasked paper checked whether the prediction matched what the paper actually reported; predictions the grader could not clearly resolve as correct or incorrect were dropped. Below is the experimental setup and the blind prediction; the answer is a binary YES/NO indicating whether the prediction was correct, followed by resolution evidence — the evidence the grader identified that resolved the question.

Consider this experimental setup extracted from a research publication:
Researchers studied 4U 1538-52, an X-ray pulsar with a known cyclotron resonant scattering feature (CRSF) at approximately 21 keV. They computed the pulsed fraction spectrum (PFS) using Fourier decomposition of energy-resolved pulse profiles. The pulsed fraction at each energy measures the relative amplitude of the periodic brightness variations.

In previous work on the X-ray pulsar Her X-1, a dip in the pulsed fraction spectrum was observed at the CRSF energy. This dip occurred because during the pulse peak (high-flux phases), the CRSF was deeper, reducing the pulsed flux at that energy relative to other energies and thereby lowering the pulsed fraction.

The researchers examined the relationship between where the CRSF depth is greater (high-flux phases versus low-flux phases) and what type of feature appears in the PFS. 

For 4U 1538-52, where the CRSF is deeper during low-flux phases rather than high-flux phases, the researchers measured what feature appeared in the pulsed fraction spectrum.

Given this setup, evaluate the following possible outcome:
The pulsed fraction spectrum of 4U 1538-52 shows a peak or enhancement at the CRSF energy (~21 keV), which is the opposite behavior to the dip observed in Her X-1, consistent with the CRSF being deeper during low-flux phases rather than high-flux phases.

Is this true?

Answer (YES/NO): YES